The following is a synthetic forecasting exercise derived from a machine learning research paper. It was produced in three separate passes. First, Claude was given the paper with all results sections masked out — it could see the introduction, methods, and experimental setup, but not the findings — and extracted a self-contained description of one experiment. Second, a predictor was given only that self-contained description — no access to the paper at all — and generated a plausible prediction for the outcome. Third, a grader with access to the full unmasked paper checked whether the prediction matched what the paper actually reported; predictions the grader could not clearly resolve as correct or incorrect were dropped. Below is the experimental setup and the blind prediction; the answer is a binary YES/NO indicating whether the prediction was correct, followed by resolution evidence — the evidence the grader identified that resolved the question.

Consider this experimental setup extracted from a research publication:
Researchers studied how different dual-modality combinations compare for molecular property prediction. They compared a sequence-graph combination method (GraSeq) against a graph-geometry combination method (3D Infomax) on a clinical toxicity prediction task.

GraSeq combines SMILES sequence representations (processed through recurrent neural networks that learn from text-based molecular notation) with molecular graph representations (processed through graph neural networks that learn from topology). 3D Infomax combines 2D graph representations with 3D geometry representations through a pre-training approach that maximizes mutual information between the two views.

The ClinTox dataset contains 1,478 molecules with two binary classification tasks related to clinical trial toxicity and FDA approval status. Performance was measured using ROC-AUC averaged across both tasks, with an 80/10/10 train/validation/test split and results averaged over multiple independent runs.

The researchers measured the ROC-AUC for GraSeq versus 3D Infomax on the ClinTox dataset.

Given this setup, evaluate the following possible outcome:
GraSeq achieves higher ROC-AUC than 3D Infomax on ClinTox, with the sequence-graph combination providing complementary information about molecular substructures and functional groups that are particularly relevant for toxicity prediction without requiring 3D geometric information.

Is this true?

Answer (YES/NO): YES